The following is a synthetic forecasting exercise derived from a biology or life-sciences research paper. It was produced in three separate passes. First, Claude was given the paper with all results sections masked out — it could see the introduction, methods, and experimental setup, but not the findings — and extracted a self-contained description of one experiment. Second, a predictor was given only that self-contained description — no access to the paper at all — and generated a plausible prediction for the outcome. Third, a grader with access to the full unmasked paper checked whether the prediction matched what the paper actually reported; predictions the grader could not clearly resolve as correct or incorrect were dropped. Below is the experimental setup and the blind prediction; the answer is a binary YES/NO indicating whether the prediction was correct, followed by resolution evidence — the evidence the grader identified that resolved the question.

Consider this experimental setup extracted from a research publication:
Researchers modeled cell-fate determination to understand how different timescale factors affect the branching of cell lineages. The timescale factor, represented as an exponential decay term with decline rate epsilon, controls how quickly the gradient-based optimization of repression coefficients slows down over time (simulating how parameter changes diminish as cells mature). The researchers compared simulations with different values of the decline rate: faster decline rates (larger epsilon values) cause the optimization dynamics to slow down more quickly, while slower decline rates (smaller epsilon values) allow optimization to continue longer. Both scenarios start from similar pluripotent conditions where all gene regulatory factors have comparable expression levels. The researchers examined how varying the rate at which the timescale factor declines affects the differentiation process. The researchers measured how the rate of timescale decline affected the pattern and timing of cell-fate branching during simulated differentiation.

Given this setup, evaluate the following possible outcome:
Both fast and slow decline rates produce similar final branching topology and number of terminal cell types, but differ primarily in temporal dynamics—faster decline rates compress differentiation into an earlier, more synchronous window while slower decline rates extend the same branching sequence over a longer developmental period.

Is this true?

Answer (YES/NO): NO